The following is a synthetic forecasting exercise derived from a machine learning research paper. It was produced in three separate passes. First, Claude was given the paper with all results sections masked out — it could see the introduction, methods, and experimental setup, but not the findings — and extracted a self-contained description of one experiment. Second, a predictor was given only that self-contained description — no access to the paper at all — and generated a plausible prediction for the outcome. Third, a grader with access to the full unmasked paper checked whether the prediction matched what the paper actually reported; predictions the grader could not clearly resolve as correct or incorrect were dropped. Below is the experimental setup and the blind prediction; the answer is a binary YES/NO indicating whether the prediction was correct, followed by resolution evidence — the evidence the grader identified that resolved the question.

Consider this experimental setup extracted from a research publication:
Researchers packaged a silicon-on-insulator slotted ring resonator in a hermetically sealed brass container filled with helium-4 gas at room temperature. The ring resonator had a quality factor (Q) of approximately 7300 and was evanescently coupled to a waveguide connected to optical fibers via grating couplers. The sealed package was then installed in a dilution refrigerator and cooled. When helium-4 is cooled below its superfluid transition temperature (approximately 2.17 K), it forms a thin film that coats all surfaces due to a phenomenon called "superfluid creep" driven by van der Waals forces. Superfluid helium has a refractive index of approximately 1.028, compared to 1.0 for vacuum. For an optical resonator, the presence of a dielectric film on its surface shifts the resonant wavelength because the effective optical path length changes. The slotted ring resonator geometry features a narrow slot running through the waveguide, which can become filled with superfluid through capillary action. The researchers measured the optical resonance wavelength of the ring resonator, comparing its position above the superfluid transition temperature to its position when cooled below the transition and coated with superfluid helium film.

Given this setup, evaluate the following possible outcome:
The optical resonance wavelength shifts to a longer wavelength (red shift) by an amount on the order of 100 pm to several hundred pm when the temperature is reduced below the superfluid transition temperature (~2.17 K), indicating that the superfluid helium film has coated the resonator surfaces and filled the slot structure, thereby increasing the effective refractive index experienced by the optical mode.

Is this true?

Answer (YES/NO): NO